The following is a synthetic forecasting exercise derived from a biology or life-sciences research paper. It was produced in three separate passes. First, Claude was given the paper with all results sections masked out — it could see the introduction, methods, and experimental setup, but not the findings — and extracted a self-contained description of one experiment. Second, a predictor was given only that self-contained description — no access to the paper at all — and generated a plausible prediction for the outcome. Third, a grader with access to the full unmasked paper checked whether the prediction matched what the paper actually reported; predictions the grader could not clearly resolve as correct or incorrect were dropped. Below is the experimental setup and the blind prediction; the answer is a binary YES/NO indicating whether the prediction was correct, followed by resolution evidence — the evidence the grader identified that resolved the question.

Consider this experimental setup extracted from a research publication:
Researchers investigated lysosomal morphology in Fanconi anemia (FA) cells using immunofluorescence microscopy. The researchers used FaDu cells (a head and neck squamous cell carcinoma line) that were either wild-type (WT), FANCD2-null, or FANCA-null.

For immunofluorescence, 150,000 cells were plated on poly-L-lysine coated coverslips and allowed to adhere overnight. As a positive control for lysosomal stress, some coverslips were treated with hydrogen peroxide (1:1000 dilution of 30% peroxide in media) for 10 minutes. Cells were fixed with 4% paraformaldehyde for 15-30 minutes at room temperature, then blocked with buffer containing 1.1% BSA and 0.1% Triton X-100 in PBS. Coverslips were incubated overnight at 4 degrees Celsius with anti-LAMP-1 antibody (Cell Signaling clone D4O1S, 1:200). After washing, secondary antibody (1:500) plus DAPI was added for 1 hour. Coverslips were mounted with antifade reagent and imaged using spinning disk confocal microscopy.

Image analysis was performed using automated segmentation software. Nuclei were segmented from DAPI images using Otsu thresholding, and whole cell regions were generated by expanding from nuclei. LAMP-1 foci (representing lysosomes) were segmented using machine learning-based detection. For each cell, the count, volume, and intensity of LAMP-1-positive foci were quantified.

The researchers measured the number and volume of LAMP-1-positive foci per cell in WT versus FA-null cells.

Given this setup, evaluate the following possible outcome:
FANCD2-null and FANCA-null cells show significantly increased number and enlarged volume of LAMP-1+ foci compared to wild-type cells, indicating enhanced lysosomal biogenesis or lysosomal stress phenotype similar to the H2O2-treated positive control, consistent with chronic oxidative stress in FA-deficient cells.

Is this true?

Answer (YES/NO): NO